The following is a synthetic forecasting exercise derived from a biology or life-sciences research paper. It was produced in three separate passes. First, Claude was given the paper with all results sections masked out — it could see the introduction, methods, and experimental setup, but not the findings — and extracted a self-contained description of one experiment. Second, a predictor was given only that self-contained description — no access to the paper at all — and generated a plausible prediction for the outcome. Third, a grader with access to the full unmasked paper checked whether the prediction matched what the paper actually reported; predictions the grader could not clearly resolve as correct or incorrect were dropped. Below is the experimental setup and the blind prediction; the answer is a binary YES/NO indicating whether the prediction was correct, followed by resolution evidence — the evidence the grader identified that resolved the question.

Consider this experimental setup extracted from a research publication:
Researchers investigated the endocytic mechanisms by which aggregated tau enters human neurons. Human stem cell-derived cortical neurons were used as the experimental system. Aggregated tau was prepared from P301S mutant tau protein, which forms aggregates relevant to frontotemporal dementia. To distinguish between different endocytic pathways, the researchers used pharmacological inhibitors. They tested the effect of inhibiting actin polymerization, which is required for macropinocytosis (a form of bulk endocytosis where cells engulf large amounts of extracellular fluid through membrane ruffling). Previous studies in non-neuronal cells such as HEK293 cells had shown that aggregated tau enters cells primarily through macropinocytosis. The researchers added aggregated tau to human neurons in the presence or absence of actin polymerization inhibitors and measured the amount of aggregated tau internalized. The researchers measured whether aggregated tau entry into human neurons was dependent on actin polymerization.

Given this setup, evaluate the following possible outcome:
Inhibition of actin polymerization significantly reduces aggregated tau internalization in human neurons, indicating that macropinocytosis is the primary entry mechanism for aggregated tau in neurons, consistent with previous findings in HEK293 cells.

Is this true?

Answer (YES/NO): NO